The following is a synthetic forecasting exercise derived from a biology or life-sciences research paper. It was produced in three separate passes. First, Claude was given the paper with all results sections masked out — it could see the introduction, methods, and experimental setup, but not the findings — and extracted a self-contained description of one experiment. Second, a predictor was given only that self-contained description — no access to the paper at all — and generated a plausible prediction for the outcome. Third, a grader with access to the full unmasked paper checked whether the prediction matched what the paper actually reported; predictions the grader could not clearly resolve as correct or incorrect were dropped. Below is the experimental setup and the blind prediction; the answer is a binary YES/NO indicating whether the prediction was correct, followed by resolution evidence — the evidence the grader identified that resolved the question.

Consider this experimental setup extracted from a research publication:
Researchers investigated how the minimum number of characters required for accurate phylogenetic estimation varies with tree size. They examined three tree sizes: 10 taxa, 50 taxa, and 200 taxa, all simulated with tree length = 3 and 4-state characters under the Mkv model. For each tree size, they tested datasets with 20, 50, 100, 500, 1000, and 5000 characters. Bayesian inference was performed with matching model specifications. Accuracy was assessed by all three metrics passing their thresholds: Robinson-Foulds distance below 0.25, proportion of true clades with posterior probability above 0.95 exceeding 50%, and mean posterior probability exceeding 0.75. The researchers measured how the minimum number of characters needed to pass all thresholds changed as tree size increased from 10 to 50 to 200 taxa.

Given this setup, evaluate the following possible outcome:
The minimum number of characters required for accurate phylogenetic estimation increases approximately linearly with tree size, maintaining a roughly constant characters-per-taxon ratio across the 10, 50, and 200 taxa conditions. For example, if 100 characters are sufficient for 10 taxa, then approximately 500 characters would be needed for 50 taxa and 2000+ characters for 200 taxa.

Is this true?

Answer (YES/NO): NO